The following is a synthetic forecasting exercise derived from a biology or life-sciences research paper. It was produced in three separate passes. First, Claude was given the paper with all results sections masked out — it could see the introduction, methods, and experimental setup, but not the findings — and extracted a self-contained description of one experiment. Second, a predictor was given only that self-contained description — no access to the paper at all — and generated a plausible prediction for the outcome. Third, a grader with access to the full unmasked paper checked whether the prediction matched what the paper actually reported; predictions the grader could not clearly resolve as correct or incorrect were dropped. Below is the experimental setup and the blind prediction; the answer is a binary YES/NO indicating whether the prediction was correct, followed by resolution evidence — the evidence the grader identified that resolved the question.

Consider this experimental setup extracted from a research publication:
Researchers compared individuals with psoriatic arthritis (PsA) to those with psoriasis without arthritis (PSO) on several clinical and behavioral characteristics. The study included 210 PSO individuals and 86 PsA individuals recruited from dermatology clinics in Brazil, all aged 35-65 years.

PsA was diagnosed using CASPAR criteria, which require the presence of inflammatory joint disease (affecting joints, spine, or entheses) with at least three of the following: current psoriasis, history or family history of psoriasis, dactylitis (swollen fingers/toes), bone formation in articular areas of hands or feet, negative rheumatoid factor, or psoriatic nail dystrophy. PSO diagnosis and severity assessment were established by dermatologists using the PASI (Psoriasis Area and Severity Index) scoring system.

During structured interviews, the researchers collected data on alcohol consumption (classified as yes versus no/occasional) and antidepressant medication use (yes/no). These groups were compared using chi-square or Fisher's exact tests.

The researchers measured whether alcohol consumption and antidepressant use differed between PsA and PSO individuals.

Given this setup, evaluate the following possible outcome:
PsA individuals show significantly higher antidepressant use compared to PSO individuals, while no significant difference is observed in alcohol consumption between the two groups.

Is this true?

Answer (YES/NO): NO